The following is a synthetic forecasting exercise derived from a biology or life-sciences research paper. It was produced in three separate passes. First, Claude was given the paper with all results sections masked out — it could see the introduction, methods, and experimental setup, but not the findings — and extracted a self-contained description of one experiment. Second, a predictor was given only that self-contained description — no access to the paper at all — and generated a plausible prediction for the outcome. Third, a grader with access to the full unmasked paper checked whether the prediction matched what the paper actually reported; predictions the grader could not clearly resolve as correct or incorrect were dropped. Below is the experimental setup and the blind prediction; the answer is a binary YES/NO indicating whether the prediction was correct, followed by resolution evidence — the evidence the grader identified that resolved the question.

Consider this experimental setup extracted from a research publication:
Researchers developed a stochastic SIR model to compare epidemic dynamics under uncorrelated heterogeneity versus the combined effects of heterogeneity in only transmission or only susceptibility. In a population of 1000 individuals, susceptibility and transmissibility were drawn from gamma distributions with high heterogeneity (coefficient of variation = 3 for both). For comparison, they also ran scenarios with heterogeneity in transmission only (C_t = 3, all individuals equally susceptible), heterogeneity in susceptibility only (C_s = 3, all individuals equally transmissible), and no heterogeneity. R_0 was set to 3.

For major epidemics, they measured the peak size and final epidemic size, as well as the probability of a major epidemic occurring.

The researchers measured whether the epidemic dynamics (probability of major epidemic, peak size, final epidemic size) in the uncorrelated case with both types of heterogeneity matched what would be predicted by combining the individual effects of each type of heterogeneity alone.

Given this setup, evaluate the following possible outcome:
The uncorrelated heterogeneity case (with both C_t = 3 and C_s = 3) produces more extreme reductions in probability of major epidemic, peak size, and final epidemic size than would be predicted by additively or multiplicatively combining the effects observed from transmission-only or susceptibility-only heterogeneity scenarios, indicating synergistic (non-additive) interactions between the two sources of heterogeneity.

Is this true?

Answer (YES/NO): NO